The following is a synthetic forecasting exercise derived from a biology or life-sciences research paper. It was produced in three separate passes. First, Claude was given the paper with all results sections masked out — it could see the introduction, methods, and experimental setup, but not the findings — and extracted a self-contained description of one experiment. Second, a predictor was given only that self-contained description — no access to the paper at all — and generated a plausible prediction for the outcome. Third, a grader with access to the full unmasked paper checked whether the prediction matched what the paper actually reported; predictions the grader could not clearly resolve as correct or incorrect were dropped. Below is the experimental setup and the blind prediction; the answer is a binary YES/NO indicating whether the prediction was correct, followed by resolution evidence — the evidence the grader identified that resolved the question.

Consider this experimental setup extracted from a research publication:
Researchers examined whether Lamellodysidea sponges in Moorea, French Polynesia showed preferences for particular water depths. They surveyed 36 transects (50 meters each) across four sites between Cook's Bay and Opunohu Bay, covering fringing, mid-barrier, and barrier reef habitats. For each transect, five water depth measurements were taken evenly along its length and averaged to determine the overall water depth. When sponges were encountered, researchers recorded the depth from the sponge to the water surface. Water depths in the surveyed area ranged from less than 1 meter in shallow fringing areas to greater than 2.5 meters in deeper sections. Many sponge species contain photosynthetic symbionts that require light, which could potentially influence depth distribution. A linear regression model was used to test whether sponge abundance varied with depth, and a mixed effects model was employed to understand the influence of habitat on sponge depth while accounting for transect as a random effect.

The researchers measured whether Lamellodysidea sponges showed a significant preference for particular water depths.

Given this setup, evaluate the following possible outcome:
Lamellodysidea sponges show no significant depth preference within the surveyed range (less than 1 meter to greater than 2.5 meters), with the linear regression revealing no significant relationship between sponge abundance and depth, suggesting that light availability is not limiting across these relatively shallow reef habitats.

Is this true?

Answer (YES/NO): YES